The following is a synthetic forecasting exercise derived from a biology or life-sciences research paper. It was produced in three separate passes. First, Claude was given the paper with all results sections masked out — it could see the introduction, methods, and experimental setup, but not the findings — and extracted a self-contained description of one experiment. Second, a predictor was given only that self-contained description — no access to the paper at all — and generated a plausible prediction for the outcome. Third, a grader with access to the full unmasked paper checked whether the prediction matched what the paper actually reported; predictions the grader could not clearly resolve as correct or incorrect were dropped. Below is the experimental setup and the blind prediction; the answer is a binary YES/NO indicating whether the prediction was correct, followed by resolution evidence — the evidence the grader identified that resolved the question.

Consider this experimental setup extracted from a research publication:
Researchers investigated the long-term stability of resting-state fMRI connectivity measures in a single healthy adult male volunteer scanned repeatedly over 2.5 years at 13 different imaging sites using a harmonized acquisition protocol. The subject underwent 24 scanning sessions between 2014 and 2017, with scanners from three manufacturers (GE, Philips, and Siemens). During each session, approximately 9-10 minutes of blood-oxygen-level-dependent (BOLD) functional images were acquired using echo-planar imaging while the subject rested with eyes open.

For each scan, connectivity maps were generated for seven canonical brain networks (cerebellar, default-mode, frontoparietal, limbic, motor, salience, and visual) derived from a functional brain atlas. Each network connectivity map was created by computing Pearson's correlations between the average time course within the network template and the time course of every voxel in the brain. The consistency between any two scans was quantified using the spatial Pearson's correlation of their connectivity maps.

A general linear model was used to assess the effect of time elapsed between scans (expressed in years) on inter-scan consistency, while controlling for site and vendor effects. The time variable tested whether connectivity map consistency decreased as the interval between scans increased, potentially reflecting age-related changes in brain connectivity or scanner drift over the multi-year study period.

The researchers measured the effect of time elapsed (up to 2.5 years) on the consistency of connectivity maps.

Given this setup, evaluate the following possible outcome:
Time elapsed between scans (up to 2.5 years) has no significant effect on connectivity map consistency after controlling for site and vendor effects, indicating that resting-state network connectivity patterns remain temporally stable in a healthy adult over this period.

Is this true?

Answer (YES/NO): YES